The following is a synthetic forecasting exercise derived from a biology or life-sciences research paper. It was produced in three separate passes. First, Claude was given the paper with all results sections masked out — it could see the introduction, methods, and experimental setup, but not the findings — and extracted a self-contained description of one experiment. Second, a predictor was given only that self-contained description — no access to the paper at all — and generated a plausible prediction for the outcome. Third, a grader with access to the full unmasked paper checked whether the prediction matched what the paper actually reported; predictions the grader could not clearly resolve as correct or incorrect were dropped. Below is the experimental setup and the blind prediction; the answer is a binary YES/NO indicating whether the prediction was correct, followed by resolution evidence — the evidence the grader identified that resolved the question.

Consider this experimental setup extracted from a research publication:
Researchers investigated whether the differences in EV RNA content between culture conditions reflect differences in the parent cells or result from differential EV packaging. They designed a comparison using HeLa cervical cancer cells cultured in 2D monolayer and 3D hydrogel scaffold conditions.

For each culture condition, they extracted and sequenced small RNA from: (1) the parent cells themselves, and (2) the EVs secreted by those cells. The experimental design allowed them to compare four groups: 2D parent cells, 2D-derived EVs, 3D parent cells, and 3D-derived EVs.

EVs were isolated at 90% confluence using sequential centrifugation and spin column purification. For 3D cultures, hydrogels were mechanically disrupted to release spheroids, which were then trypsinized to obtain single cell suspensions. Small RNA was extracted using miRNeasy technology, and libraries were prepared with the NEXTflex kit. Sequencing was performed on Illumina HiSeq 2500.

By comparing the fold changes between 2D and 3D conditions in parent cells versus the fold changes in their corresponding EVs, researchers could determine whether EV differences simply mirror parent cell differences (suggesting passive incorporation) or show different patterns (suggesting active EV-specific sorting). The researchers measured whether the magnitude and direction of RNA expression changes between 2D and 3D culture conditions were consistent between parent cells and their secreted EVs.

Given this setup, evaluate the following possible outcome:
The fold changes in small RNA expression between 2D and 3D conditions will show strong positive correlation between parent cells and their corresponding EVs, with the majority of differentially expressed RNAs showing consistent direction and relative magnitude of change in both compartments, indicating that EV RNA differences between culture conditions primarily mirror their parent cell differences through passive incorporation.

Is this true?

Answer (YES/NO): NO